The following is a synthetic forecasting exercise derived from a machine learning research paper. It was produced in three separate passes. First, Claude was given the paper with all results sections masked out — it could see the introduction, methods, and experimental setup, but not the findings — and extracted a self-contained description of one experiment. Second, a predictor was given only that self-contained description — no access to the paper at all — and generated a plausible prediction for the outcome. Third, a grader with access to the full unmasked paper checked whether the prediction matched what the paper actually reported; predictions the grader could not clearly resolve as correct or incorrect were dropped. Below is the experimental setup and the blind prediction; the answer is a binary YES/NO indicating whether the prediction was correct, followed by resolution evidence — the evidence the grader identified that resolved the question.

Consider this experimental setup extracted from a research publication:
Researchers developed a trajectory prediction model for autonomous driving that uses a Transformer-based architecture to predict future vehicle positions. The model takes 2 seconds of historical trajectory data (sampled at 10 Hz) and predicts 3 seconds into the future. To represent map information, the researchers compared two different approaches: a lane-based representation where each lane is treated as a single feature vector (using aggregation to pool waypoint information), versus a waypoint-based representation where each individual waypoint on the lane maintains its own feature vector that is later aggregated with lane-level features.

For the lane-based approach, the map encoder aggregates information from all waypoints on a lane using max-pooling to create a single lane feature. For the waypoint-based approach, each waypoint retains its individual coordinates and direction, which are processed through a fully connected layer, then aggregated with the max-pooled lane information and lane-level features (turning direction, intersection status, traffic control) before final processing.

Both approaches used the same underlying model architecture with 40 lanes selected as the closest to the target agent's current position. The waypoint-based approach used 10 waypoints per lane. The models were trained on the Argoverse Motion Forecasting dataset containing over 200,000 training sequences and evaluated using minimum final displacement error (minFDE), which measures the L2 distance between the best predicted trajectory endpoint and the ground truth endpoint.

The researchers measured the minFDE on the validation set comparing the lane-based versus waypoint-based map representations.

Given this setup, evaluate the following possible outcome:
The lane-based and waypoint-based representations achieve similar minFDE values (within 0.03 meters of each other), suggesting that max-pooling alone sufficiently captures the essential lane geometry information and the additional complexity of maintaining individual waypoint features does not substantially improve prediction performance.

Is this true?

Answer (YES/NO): NO